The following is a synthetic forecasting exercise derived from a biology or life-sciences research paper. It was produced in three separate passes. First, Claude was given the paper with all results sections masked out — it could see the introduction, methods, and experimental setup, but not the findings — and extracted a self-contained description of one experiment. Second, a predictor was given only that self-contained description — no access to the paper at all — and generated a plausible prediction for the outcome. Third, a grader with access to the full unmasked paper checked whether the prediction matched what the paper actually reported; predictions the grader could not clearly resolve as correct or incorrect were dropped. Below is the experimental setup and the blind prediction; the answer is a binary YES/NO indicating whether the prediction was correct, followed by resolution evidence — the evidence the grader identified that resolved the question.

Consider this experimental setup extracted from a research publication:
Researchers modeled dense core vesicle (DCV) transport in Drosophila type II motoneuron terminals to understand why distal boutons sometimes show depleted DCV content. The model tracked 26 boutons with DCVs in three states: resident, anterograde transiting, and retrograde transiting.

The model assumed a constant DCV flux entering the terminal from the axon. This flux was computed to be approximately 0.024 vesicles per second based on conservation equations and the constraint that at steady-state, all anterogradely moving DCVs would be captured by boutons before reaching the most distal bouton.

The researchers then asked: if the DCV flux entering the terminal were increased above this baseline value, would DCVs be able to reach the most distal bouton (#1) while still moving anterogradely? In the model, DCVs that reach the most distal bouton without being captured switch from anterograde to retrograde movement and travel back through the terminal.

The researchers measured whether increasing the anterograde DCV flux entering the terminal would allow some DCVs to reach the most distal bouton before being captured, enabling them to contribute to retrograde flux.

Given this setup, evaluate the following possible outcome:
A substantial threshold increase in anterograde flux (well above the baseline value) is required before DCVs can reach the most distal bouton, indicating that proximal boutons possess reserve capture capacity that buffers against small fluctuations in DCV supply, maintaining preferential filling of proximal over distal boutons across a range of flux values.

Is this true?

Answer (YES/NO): NO